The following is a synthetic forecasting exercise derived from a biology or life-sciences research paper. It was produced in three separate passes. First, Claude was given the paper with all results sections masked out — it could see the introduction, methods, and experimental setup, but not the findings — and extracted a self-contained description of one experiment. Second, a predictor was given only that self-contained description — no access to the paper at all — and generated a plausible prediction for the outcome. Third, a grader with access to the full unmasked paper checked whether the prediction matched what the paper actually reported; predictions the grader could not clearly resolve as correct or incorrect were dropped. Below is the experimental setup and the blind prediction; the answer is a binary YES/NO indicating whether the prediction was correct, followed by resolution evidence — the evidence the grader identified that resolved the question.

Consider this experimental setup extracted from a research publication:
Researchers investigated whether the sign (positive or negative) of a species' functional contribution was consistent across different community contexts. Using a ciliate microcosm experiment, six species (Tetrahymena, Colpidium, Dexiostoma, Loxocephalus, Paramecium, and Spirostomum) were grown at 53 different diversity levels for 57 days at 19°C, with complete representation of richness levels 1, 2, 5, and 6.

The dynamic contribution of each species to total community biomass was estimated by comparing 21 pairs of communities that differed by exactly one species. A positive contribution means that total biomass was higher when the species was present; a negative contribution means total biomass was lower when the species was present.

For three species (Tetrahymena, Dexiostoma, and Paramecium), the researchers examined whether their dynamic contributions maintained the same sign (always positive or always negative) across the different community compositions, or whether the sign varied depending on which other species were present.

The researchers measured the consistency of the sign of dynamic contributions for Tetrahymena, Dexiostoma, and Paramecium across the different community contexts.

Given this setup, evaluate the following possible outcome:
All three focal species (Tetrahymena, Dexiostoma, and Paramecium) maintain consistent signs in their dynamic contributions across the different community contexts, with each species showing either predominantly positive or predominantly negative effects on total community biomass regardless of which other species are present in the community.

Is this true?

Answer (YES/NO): NO